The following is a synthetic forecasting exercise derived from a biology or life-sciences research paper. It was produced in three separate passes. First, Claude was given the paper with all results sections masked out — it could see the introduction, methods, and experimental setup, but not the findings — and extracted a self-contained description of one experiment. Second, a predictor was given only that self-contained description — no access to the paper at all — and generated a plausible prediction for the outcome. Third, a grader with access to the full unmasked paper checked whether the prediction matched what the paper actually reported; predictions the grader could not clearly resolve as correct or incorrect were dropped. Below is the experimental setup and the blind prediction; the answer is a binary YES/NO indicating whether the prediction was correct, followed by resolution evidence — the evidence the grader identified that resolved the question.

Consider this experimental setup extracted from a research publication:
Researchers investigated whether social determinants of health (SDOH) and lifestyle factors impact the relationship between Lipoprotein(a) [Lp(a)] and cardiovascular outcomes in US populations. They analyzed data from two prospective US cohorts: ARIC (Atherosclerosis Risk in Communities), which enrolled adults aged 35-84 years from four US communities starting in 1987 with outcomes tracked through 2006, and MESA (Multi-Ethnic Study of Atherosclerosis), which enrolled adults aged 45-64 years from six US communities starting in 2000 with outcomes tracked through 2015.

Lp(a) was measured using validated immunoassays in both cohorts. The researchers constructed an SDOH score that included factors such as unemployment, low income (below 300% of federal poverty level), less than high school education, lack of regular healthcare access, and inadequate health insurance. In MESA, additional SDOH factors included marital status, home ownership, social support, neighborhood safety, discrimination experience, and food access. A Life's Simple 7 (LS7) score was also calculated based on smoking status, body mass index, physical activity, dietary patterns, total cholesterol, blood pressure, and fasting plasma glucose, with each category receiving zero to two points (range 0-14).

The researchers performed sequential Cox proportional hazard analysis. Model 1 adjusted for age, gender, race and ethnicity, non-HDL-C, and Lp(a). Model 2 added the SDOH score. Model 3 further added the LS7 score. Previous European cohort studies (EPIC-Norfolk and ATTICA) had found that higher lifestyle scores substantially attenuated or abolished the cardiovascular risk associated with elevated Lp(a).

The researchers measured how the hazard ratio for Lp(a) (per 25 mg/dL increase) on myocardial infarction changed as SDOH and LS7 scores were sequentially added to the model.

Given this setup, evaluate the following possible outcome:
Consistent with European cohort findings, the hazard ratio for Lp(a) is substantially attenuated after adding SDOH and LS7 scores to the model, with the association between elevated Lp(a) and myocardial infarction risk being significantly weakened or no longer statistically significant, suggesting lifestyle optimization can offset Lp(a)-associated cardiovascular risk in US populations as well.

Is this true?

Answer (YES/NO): NO